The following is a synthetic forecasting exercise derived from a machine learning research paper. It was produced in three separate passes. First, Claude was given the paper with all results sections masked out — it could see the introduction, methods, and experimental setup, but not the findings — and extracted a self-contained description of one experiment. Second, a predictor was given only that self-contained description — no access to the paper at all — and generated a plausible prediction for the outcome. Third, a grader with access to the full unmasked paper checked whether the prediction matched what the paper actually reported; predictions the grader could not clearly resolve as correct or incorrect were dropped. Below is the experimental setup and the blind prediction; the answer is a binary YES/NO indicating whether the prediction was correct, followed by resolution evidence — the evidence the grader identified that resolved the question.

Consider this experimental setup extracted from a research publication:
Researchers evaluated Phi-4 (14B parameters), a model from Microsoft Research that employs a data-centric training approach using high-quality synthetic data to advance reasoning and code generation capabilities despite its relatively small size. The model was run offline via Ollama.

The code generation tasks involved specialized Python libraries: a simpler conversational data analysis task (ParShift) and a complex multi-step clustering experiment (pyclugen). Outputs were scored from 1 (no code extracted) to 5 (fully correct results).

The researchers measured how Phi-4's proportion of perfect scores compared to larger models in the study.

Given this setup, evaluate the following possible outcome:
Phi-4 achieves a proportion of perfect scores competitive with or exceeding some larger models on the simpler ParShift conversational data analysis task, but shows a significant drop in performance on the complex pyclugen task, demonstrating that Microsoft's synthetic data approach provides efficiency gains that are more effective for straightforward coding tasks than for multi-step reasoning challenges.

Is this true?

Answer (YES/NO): NO